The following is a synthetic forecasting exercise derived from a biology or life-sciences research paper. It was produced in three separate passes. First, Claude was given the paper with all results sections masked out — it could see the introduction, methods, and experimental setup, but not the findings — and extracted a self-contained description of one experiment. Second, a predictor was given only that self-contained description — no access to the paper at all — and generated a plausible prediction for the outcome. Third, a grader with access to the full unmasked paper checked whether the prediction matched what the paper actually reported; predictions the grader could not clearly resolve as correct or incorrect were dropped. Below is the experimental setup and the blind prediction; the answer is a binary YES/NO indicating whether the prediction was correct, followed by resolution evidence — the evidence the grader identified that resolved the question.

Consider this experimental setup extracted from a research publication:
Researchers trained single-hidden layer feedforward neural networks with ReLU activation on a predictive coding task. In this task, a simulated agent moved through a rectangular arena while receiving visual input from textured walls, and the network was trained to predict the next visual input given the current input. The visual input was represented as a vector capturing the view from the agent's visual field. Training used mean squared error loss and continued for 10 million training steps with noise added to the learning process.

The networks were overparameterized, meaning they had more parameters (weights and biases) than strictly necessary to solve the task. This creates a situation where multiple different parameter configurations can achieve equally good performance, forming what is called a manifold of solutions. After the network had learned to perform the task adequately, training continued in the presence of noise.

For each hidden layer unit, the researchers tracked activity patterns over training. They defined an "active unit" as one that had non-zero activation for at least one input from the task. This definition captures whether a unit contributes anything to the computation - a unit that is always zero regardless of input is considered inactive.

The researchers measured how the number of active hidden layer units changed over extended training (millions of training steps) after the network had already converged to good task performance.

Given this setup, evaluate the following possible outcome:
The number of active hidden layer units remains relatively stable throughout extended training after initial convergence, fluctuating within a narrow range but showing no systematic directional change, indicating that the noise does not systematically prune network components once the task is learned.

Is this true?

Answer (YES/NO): NO